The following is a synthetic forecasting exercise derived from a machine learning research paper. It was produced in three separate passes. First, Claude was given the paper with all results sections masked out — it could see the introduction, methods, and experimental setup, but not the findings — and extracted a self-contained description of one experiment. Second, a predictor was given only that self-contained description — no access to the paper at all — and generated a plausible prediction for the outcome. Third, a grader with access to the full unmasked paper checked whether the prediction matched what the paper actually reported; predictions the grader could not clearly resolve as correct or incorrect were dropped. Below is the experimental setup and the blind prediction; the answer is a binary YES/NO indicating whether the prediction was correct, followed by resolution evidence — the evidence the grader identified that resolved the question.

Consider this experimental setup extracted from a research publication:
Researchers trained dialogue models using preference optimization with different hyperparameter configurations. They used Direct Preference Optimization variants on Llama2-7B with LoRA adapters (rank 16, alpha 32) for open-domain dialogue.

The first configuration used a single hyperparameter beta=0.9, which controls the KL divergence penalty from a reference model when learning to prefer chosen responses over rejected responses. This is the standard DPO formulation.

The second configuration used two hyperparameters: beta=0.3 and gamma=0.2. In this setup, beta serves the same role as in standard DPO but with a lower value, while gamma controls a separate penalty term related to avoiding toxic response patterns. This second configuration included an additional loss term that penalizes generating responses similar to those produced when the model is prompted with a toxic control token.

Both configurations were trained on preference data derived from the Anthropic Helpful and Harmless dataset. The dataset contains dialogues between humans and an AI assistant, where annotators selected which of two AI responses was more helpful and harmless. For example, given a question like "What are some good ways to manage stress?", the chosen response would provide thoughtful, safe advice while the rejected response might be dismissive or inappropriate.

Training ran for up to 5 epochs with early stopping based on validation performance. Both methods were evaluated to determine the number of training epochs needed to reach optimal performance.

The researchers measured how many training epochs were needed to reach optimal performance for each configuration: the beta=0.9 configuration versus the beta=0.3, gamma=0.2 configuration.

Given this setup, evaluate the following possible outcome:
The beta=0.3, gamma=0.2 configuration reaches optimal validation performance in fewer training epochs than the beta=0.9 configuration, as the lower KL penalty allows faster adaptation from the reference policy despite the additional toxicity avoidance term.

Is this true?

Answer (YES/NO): NO